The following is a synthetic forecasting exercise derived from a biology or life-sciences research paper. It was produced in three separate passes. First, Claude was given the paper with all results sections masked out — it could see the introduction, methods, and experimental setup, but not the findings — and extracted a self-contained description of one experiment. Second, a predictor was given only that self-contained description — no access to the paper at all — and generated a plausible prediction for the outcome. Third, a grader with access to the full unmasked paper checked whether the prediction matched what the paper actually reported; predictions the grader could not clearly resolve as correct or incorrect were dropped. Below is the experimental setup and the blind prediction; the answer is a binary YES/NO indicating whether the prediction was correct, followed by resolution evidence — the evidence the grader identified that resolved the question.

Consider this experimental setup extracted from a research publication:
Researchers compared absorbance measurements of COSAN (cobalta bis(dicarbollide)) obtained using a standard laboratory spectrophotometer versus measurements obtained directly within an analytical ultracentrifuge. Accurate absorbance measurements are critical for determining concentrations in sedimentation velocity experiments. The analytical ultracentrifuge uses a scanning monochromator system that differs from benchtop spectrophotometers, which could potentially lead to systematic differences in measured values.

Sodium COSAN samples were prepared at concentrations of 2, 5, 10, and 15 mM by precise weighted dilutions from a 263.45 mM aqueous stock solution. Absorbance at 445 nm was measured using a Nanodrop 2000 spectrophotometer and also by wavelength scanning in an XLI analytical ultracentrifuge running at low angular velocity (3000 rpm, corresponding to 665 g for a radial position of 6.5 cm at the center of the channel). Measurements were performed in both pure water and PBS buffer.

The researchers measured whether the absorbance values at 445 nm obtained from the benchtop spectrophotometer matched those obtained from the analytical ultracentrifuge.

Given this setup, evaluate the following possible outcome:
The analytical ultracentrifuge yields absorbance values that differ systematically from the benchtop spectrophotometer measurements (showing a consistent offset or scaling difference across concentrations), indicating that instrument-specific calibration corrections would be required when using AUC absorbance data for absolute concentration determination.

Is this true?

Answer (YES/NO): NO